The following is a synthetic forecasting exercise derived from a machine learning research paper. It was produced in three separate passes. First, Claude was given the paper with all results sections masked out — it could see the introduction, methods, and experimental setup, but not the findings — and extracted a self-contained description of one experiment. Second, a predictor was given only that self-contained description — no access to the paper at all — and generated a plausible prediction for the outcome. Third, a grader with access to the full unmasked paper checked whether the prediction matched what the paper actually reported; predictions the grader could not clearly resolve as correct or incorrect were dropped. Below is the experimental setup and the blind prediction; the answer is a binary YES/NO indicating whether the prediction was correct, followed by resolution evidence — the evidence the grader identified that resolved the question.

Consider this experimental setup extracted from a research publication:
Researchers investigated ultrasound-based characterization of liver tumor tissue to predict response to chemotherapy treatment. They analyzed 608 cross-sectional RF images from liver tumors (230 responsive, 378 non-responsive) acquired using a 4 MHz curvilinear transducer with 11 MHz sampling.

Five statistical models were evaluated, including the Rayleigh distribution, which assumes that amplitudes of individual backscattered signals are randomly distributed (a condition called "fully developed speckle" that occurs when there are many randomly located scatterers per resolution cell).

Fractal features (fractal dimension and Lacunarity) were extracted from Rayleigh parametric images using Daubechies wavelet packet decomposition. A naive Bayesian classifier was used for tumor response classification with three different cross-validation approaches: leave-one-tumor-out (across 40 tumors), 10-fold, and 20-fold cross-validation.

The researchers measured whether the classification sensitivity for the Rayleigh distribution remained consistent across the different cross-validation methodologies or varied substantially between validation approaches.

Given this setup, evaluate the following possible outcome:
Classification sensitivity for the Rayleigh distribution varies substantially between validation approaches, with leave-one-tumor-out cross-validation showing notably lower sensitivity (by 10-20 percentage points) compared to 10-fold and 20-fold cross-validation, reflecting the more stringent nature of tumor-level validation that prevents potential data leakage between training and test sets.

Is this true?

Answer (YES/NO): NO